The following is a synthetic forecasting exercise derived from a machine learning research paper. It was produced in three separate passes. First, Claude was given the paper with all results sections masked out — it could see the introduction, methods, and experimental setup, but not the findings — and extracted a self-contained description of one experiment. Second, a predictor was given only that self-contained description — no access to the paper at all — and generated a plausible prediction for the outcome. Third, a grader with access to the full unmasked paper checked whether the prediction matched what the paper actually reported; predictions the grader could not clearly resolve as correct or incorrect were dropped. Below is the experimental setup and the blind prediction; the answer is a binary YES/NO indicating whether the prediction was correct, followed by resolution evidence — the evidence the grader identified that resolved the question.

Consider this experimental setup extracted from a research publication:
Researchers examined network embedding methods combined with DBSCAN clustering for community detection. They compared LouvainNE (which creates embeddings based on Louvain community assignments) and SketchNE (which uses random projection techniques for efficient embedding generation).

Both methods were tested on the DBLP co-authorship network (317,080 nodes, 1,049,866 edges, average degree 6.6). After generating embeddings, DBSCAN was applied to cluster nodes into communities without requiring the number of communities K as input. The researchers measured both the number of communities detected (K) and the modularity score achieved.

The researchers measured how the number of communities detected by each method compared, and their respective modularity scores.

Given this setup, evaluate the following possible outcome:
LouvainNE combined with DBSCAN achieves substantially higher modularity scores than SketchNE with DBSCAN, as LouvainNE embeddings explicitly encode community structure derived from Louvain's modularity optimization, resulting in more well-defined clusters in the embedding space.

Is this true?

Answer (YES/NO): YES